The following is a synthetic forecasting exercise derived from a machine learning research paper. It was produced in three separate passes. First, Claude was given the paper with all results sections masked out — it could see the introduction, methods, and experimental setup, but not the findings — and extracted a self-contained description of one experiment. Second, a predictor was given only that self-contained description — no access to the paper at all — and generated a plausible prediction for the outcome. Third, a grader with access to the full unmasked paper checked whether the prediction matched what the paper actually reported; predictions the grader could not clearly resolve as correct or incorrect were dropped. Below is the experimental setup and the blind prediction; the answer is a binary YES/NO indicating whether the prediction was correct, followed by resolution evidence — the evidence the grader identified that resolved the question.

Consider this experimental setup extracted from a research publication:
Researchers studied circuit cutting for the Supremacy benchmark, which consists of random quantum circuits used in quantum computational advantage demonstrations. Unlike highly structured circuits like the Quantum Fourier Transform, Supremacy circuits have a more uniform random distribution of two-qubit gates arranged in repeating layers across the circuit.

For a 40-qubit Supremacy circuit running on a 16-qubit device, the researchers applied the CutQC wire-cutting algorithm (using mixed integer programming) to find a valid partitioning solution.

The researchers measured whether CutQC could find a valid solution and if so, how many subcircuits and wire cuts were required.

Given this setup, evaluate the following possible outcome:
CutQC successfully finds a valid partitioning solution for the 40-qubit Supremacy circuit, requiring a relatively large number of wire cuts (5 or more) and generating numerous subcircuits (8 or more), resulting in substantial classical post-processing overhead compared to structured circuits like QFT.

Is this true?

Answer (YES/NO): NO